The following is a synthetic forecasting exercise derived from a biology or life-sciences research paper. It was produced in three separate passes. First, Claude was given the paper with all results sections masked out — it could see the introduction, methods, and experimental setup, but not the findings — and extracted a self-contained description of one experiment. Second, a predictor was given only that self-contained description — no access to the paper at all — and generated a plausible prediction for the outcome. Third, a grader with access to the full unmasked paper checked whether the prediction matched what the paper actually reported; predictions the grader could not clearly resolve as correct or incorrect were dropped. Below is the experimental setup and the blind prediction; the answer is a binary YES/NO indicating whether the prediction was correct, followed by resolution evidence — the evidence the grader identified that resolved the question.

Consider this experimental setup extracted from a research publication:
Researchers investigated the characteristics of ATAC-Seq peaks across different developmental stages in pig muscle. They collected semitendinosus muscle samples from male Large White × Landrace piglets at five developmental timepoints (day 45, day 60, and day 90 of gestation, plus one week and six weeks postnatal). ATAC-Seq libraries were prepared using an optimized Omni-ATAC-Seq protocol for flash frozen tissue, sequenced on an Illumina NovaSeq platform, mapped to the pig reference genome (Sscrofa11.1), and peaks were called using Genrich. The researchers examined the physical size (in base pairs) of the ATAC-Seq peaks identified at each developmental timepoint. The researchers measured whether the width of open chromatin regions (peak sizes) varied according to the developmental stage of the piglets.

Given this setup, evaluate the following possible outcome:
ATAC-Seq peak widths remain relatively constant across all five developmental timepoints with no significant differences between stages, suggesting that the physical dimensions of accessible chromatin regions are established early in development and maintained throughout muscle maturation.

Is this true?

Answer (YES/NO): NO